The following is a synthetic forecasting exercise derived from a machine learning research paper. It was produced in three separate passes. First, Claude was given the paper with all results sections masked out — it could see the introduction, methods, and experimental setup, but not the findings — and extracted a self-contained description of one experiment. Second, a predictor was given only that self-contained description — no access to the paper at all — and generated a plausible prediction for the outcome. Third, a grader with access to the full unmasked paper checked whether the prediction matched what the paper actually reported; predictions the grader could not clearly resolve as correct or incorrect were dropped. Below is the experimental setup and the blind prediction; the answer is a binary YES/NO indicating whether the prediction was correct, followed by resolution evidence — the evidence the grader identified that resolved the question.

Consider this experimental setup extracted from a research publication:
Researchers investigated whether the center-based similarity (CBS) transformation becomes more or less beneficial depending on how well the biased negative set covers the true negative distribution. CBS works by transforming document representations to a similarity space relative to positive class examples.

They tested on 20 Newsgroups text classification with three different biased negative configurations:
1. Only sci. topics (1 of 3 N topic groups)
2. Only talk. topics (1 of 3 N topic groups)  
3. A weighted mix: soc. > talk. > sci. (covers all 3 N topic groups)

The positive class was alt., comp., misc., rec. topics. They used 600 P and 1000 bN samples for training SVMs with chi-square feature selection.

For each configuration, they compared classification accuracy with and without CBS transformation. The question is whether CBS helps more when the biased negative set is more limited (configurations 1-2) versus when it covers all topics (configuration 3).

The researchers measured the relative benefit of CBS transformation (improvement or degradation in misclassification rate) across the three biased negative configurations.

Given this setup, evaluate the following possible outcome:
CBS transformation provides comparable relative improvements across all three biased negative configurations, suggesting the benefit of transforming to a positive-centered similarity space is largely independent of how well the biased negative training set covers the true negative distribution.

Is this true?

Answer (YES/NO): NO